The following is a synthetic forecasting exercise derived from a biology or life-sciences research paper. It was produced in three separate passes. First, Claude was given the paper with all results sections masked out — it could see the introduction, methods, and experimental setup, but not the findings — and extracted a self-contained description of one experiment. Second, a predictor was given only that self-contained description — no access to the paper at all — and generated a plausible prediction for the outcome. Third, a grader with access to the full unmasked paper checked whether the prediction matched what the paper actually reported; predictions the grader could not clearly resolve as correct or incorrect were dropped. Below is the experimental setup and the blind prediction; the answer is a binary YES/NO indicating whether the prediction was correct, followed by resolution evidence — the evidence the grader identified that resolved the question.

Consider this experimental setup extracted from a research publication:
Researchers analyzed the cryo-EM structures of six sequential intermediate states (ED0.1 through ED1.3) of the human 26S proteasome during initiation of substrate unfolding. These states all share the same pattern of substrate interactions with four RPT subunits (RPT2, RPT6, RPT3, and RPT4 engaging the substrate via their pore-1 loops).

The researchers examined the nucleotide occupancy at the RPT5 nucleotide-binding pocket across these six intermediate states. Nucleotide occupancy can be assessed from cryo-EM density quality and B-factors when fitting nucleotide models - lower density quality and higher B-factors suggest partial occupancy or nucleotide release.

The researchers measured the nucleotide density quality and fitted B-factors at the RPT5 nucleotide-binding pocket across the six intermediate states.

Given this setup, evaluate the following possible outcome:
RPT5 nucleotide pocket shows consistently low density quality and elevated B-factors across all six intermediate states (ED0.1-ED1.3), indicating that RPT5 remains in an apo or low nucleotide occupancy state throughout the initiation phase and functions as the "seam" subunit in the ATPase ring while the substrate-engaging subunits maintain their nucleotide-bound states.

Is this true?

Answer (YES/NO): YES